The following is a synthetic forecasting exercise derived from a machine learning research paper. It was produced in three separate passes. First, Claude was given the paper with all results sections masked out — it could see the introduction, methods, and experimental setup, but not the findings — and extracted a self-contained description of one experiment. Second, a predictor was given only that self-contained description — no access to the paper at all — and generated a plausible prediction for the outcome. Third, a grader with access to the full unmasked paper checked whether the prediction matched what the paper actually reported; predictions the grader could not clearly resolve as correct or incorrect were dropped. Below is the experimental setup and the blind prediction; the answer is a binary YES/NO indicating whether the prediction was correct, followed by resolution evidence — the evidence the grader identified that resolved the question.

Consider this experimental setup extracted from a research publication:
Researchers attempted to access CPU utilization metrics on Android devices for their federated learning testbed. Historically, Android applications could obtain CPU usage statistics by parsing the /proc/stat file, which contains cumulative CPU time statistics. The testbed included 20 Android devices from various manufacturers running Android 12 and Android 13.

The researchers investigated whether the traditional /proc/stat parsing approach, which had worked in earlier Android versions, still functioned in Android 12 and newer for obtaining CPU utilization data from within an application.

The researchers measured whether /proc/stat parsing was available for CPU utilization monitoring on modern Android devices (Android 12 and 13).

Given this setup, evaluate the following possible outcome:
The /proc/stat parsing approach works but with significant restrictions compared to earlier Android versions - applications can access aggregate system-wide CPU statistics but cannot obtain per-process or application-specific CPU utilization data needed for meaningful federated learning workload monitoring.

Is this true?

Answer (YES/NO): NO